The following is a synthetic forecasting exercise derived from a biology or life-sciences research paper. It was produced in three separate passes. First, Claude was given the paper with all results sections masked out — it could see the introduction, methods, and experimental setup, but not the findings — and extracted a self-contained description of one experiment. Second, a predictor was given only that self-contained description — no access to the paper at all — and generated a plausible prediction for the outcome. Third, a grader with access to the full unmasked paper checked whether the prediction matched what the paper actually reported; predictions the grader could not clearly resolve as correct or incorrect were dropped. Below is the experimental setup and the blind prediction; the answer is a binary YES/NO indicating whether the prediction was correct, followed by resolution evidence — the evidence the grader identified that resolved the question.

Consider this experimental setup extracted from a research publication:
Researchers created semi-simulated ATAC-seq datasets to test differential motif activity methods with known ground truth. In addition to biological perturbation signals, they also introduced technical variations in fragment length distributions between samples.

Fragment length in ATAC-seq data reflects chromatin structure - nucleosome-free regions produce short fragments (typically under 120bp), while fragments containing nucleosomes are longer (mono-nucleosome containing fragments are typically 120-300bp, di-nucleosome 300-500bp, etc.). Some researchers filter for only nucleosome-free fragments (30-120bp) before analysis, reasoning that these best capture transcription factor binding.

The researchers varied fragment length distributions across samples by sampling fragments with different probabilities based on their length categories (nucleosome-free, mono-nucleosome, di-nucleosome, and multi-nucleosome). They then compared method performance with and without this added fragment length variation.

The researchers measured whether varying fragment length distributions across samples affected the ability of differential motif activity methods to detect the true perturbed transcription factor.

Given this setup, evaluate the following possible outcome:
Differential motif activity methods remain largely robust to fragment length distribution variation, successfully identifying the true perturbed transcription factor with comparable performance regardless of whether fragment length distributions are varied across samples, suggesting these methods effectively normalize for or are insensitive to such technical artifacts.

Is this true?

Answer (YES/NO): YES